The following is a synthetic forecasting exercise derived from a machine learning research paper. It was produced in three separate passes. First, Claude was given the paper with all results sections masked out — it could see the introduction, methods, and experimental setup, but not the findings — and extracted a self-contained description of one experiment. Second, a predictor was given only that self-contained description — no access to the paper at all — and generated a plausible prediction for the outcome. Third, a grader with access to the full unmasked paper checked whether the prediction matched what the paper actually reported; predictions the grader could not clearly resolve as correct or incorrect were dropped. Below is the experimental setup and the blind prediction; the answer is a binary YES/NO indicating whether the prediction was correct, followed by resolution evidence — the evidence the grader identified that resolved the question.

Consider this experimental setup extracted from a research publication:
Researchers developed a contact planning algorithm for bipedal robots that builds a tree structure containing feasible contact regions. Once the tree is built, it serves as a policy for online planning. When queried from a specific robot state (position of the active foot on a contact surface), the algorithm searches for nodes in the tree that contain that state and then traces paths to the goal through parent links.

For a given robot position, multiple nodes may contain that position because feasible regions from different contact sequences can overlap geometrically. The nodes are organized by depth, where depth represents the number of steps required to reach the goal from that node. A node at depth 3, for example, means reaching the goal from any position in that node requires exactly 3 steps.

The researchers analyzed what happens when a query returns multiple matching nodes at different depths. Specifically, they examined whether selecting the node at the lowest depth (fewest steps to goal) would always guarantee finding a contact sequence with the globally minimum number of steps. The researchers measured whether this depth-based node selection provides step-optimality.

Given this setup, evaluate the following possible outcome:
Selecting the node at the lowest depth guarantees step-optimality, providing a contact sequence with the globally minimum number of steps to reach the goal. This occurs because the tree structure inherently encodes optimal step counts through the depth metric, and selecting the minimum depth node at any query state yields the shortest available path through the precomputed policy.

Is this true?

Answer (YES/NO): YES